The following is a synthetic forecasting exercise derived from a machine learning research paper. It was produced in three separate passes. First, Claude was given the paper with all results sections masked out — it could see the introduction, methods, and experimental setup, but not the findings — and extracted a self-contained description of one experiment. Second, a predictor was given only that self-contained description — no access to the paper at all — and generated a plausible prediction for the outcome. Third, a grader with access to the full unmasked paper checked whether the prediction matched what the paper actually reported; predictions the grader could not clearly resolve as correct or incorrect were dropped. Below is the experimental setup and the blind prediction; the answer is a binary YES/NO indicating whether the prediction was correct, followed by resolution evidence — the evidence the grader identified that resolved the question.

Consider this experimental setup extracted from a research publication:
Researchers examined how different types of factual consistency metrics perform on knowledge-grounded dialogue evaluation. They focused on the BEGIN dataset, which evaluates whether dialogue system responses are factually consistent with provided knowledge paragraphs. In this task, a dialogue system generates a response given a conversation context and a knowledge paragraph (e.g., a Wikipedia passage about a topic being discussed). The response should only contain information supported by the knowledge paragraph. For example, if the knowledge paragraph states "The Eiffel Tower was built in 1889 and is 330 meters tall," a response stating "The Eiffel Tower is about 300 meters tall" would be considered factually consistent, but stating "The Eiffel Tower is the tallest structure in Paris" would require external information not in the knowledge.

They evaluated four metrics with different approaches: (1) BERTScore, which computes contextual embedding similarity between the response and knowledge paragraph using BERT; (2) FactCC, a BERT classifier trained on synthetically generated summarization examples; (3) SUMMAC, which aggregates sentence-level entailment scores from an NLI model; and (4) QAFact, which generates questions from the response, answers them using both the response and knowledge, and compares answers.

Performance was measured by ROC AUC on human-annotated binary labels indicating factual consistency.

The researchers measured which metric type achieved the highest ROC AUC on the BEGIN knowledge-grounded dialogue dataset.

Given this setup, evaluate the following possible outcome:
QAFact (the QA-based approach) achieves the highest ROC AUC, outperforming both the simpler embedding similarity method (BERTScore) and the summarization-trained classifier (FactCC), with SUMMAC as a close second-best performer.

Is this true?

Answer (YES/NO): NO